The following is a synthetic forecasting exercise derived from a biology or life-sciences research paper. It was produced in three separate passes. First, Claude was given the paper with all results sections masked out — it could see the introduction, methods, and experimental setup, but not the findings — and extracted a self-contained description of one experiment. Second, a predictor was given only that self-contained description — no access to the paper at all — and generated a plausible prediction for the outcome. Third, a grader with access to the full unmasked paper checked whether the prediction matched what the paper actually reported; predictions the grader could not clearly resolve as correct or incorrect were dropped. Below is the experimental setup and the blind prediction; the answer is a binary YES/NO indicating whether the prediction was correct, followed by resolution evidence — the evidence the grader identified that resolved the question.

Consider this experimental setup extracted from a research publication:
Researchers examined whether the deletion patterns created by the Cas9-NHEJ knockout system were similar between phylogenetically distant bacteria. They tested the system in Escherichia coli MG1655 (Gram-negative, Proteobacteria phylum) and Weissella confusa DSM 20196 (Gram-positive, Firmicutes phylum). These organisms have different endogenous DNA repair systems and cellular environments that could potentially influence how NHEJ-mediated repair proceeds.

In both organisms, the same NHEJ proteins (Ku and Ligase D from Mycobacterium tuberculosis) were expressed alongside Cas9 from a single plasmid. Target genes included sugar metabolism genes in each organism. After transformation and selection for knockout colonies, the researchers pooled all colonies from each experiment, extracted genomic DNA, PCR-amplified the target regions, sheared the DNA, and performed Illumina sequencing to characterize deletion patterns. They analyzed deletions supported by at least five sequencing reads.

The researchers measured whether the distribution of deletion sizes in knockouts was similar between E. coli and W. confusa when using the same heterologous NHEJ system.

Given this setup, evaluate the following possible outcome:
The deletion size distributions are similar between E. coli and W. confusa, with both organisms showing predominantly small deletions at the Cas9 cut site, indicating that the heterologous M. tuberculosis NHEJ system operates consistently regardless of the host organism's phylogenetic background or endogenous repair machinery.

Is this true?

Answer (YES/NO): NO